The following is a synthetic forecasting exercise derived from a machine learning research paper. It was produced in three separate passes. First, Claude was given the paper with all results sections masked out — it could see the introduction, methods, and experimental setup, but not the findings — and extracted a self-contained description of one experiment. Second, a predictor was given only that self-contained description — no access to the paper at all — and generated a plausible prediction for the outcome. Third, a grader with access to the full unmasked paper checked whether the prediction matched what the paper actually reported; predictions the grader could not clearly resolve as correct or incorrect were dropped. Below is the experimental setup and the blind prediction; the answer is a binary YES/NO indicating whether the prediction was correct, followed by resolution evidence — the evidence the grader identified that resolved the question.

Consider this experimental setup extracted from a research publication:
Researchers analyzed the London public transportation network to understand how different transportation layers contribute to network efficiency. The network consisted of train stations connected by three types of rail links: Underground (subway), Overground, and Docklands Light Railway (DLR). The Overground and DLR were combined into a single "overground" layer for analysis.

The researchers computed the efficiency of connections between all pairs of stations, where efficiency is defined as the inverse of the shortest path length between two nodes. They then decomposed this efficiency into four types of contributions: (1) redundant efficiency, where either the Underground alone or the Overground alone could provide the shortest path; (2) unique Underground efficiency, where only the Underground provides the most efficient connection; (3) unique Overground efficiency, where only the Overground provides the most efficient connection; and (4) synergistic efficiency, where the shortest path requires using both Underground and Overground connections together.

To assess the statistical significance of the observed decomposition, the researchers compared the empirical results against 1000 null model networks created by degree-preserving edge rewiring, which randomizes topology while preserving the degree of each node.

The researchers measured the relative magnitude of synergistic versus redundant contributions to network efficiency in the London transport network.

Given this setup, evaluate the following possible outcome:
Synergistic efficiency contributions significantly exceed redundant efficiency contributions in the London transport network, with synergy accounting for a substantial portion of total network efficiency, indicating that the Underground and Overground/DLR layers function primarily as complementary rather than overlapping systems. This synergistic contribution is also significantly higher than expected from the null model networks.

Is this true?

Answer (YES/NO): NO